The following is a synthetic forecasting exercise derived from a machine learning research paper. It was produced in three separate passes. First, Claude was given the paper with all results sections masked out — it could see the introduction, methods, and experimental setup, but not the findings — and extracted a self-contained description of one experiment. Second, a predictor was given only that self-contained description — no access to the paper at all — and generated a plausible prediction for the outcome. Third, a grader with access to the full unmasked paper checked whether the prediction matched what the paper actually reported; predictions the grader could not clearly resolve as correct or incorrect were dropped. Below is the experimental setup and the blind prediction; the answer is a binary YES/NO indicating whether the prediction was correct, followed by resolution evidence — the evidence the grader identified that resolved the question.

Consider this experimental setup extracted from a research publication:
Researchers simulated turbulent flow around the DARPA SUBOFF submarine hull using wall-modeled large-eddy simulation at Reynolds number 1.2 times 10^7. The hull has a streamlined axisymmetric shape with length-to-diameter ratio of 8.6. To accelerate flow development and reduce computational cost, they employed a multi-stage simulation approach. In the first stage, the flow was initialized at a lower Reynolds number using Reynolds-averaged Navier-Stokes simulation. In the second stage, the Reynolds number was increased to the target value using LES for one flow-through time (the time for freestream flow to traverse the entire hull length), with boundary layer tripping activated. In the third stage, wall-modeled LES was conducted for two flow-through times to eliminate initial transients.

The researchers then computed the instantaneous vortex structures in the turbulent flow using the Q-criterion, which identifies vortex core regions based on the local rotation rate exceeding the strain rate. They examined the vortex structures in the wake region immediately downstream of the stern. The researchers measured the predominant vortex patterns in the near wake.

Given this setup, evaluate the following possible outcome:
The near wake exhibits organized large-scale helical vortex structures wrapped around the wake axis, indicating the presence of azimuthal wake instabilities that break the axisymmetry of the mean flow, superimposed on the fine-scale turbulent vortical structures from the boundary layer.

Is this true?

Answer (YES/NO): NO